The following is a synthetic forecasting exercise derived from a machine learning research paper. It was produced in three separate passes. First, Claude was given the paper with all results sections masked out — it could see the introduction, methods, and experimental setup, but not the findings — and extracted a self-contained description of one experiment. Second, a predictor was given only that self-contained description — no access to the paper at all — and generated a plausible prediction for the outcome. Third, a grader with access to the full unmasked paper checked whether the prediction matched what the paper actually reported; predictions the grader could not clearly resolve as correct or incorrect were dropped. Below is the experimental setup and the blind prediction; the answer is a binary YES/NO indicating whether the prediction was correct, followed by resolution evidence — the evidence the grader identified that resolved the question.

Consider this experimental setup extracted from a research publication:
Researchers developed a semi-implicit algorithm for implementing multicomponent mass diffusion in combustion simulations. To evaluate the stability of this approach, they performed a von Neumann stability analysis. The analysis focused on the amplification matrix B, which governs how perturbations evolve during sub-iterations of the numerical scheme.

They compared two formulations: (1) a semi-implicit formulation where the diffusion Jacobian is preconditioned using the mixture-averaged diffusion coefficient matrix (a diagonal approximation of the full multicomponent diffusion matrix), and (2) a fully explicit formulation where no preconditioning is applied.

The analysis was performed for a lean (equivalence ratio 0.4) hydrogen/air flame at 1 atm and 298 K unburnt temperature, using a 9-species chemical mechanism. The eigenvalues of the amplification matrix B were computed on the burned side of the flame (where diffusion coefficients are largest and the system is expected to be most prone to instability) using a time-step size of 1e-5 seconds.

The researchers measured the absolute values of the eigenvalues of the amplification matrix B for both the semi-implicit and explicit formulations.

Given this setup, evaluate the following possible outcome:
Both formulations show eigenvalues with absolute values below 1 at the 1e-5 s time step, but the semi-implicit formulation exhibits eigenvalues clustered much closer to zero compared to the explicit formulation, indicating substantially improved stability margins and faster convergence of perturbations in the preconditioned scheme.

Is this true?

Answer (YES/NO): NO